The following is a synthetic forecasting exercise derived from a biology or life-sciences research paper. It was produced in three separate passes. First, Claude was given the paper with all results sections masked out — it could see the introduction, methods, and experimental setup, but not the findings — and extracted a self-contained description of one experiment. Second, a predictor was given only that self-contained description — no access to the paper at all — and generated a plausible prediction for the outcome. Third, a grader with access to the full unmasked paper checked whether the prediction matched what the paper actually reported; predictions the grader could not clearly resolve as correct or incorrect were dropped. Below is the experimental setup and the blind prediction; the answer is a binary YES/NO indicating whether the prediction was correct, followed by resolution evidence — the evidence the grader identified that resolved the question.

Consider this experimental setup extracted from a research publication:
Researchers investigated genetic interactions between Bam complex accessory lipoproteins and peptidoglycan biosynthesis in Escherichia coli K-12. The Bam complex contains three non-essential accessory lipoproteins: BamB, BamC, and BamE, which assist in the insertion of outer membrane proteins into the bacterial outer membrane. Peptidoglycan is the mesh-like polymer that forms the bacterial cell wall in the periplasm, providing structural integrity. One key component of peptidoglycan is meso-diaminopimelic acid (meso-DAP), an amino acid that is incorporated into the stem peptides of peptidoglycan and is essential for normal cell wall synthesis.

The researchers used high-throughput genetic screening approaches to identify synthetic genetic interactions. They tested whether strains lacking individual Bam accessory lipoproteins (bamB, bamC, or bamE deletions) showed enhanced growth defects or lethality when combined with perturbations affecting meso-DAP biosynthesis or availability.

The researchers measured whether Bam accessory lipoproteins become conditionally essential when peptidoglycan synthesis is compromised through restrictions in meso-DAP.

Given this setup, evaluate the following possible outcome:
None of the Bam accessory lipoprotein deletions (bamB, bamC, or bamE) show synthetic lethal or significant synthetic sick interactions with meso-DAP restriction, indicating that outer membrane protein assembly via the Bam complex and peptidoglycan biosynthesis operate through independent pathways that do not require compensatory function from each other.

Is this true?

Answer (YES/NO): NO